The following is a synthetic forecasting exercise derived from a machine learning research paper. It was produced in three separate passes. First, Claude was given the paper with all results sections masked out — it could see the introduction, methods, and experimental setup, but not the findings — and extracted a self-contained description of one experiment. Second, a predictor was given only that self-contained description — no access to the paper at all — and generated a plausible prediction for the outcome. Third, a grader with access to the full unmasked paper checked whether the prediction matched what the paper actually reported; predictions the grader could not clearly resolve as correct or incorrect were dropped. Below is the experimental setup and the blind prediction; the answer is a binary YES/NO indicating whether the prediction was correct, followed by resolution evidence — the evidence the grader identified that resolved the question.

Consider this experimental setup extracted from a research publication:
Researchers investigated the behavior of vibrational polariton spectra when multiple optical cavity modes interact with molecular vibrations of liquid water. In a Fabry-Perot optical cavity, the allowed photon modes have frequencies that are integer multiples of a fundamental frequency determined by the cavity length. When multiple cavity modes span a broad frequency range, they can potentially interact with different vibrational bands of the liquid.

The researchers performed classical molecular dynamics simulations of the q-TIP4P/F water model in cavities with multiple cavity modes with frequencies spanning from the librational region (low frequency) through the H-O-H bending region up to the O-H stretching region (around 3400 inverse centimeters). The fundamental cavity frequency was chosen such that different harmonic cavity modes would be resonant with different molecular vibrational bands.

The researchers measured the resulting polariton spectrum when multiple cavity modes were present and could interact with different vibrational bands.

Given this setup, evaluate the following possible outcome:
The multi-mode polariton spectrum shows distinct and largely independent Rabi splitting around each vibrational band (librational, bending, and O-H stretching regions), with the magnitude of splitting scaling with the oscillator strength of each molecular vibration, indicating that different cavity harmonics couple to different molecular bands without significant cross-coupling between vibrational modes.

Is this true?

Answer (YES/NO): NO